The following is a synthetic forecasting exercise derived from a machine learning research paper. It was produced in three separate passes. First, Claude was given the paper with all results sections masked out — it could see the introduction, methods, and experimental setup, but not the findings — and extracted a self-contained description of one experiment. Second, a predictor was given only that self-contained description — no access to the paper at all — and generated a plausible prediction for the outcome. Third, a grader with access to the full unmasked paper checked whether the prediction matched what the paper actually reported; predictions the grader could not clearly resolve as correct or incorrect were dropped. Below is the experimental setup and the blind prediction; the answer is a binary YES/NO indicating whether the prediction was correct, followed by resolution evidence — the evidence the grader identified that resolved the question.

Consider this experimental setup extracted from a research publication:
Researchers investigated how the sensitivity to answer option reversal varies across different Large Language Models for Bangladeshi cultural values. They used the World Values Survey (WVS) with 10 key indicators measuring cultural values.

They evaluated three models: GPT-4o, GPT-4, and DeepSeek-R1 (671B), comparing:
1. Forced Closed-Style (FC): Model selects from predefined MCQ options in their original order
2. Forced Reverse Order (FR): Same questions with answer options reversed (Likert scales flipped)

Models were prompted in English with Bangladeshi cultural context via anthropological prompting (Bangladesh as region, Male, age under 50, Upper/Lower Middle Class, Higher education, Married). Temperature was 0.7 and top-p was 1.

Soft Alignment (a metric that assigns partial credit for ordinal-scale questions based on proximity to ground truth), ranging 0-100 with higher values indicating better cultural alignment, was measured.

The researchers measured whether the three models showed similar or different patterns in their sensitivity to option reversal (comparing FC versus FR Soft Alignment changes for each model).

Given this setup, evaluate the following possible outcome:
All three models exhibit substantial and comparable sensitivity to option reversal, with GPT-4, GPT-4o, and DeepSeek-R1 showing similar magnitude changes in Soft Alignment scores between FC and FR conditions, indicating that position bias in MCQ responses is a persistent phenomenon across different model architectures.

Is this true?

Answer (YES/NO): NO